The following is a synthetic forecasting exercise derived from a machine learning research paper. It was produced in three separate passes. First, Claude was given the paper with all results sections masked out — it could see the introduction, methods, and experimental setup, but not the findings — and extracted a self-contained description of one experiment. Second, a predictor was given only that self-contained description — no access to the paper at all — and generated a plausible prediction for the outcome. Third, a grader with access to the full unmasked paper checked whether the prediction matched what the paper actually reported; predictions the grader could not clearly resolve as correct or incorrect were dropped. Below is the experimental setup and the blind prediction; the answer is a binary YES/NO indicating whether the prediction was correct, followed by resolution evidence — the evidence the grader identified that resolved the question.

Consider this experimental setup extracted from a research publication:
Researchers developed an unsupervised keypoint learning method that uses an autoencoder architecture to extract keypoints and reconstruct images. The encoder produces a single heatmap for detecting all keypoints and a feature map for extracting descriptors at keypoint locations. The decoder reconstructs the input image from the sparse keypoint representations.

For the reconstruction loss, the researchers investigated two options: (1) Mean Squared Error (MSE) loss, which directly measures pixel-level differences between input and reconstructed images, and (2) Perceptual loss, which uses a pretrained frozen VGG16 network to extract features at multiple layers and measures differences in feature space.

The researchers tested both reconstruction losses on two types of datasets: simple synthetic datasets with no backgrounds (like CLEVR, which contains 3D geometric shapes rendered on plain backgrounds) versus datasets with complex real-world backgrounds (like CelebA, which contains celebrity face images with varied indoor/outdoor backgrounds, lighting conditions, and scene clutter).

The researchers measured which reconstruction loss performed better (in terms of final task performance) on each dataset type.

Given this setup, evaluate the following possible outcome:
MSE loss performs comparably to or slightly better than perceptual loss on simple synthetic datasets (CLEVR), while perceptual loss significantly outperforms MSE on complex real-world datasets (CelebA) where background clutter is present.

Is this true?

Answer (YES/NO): YES